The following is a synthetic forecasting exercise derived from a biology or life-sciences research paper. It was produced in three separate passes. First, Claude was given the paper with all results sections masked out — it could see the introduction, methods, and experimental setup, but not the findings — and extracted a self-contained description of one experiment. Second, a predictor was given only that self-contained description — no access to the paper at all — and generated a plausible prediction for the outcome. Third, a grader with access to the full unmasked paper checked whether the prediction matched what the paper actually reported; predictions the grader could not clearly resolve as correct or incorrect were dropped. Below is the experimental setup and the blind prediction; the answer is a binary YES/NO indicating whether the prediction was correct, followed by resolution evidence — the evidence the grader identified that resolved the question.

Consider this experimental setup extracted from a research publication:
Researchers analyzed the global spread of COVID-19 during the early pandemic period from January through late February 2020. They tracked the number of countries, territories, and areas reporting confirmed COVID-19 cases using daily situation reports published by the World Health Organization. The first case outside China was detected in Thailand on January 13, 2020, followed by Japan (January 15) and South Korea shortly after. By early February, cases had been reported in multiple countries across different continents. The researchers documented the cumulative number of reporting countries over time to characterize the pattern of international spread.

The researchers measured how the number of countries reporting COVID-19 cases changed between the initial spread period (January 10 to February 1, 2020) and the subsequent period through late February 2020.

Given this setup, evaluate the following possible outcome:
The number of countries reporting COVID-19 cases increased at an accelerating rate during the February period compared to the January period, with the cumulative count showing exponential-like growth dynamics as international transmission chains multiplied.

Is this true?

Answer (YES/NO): NO